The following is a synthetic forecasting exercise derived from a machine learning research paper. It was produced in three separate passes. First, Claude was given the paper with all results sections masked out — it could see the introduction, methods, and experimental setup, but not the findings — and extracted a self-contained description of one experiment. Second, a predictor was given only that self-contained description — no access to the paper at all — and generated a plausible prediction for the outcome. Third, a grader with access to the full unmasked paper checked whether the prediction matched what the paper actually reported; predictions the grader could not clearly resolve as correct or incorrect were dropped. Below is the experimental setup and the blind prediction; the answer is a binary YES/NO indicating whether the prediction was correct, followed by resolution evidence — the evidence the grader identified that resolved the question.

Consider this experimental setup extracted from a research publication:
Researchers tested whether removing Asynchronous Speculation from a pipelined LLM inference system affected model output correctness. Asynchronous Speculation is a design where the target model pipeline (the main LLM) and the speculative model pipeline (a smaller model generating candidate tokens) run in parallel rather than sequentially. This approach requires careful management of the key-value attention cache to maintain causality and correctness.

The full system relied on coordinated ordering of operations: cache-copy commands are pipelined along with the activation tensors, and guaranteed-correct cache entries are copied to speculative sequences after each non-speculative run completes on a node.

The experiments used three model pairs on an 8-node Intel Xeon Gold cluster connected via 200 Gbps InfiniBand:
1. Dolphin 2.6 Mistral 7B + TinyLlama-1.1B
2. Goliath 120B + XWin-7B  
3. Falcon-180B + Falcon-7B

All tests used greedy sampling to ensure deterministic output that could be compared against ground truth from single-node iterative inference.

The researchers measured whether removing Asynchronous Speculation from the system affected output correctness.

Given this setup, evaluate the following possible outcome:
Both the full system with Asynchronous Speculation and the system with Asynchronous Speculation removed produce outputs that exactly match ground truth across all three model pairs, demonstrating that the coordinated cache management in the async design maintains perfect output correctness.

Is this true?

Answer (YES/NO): NO